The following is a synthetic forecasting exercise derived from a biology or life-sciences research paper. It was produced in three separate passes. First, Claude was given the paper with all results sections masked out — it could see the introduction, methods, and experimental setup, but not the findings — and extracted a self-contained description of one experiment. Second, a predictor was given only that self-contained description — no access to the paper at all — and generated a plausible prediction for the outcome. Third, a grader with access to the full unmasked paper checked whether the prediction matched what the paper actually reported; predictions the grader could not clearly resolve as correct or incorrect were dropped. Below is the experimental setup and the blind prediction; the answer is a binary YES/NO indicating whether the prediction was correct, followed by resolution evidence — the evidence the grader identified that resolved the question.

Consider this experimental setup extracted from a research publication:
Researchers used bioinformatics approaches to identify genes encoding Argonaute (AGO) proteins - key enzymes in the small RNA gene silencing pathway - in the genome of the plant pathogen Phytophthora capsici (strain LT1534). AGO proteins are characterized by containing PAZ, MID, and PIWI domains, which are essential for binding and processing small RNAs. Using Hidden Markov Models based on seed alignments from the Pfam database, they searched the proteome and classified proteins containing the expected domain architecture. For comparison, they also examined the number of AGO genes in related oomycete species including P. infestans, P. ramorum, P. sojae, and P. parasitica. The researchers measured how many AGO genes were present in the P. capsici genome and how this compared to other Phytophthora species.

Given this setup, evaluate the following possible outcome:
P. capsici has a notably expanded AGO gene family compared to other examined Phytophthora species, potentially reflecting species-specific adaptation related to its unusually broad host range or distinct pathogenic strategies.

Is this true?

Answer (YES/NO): NO